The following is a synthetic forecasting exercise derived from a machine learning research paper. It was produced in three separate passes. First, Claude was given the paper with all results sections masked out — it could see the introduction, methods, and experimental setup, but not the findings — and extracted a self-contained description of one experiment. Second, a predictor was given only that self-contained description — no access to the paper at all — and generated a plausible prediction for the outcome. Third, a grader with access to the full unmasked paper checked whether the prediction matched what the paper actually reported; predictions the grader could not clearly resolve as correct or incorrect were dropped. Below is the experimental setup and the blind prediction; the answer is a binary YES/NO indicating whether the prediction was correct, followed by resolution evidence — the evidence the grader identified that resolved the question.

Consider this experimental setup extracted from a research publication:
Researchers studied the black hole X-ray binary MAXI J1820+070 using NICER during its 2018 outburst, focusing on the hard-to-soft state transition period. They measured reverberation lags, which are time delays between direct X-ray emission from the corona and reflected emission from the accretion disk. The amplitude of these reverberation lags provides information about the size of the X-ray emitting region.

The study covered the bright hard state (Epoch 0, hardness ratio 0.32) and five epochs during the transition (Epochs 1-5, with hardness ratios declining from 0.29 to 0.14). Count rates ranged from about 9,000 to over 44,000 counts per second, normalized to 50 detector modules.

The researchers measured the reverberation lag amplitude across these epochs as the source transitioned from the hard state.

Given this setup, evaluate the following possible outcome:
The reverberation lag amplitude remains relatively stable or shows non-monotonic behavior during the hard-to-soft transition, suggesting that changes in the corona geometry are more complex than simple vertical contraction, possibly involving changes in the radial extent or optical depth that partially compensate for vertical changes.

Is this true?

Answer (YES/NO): NO